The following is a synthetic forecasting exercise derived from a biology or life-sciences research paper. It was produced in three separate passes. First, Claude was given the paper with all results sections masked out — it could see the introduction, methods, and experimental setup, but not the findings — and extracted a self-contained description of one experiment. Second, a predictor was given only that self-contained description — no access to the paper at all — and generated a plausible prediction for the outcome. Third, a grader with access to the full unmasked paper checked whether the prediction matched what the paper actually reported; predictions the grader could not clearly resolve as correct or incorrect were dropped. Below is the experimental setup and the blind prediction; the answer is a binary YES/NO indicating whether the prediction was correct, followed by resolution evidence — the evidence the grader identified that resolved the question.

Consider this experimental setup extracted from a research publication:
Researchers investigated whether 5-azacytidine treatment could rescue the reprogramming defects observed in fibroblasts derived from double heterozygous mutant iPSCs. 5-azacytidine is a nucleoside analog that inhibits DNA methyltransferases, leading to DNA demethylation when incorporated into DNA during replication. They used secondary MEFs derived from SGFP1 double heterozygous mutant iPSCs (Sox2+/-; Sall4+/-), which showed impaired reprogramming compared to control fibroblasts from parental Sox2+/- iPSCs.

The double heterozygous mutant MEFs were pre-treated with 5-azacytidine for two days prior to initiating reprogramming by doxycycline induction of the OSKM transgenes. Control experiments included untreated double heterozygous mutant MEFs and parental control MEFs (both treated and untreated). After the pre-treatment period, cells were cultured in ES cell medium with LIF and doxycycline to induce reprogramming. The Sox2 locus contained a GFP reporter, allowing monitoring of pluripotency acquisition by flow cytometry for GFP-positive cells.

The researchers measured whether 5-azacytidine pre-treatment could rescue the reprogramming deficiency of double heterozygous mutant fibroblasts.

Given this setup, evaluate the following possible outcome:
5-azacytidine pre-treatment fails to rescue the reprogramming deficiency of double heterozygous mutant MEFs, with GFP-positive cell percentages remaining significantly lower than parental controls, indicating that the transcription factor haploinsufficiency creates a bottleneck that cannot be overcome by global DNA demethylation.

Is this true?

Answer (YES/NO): NO